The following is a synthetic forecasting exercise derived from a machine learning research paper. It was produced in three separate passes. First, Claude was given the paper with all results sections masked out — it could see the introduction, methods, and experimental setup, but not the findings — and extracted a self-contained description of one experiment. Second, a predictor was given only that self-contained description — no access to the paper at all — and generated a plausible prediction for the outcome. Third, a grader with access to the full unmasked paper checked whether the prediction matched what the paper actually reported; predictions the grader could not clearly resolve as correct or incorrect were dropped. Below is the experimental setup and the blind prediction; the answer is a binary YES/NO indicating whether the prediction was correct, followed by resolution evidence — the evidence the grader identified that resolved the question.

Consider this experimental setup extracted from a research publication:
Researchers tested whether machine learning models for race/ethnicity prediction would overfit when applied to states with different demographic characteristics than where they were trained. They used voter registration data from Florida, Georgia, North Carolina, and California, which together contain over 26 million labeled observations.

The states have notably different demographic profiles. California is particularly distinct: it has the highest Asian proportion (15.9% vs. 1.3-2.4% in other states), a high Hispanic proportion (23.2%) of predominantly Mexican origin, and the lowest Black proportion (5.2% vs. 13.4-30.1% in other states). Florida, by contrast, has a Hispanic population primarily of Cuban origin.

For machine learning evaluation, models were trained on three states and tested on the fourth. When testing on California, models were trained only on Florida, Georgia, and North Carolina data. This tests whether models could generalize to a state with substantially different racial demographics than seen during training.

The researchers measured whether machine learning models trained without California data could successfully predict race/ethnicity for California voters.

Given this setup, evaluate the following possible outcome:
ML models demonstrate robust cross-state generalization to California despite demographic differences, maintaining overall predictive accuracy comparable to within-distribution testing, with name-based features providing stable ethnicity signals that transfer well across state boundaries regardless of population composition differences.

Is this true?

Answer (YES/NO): NO